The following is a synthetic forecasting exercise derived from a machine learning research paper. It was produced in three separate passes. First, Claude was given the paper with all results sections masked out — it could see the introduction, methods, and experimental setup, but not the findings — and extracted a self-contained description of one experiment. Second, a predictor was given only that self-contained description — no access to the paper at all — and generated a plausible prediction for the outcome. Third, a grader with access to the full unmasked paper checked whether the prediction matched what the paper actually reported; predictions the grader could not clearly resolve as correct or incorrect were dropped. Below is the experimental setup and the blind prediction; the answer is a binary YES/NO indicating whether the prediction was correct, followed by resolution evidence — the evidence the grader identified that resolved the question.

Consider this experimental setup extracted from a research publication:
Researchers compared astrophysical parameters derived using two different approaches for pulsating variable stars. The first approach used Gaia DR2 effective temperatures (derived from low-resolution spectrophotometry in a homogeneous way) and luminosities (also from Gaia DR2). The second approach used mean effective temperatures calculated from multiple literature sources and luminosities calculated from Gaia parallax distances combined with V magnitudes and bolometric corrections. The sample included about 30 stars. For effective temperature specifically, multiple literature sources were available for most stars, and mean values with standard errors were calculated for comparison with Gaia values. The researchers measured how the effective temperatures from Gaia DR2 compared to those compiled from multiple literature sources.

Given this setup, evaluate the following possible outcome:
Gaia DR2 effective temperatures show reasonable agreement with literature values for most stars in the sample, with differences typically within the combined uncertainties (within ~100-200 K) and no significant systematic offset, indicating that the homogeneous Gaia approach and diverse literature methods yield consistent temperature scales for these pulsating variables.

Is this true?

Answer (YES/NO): YES